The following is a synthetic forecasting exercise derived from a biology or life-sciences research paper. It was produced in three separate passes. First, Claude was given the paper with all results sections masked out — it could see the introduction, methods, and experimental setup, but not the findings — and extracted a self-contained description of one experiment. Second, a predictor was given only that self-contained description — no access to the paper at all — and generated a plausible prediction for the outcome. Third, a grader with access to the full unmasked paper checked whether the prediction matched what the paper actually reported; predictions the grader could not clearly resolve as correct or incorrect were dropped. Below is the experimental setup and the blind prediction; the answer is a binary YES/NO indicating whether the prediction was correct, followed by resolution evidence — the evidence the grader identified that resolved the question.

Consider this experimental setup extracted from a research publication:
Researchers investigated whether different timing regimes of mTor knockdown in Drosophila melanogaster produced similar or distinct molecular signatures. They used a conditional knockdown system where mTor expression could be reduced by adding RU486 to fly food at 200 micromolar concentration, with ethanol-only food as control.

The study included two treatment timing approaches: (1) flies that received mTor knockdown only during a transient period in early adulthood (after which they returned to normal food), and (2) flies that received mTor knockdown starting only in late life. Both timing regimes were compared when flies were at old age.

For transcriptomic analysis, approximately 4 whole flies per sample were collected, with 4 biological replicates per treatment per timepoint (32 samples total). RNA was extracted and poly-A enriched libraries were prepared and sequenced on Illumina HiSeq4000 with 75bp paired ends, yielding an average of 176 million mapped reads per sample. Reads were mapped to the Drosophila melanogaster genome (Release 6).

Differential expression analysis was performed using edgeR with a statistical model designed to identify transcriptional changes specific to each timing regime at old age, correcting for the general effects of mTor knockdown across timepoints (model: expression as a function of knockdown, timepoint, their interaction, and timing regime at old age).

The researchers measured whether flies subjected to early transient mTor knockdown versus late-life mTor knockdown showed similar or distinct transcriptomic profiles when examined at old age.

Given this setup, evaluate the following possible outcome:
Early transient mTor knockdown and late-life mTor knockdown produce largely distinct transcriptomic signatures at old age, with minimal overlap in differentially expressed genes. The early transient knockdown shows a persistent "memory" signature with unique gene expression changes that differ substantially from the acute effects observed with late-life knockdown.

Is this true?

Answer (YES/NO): YES